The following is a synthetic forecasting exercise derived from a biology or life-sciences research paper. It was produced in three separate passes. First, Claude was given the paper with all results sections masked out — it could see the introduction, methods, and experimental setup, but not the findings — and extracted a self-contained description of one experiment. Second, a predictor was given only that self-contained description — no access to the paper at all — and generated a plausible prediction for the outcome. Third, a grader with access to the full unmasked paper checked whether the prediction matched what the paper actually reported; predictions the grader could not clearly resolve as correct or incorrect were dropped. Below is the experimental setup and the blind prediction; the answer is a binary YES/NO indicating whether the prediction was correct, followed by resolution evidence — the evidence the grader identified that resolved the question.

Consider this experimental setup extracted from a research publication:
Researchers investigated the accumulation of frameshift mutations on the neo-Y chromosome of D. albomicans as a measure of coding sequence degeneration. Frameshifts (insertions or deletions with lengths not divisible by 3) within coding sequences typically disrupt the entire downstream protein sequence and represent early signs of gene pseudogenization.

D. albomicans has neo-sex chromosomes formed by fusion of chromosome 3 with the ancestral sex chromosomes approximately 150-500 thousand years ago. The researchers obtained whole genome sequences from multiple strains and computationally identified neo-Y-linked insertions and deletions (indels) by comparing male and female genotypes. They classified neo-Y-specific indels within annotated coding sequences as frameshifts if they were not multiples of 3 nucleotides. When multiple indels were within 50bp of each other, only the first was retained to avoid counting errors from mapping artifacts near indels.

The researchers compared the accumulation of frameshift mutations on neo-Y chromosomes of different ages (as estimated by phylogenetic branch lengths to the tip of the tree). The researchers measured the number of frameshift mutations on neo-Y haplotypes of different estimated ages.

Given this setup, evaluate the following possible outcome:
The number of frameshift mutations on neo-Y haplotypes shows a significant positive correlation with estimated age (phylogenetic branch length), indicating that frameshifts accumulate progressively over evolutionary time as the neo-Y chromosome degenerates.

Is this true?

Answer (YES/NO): YES